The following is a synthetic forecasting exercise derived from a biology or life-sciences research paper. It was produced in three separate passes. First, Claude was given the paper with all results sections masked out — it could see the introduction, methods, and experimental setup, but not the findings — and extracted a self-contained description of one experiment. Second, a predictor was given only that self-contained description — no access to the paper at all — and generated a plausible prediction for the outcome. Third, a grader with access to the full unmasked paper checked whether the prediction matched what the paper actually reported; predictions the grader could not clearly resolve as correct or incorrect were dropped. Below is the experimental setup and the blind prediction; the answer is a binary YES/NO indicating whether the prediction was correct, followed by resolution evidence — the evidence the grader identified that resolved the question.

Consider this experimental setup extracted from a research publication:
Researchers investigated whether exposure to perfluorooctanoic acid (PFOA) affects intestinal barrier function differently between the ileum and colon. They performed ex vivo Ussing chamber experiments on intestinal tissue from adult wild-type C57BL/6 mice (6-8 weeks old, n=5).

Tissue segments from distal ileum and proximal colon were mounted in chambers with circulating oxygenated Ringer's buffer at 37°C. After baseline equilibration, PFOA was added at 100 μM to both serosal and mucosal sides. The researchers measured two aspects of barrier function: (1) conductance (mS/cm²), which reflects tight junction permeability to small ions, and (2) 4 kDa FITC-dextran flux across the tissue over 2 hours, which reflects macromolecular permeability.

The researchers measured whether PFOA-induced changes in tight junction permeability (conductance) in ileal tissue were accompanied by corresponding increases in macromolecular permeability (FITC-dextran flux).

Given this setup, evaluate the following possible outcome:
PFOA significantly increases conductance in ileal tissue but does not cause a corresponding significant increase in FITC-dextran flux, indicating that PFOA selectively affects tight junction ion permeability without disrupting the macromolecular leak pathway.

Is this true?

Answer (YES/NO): YES